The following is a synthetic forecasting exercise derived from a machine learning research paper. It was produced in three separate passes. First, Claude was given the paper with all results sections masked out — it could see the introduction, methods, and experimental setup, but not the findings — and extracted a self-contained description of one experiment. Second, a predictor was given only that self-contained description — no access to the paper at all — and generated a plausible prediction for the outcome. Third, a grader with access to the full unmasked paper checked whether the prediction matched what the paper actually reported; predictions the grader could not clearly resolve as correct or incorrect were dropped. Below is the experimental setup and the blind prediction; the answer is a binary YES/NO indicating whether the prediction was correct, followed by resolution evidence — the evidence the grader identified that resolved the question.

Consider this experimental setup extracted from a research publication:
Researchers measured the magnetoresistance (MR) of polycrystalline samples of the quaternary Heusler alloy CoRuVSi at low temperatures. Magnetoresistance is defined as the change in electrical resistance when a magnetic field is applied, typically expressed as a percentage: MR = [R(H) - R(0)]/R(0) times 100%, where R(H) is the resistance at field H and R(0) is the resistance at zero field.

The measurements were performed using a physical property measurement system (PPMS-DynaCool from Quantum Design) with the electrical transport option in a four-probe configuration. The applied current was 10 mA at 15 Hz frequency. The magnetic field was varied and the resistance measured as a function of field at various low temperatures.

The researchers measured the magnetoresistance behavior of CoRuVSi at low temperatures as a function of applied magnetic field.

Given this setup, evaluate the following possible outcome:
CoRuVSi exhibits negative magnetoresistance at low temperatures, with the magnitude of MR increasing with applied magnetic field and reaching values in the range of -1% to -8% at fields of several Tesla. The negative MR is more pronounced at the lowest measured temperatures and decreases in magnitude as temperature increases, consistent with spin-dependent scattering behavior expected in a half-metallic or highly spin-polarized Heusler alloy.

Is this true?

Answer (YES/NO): NO